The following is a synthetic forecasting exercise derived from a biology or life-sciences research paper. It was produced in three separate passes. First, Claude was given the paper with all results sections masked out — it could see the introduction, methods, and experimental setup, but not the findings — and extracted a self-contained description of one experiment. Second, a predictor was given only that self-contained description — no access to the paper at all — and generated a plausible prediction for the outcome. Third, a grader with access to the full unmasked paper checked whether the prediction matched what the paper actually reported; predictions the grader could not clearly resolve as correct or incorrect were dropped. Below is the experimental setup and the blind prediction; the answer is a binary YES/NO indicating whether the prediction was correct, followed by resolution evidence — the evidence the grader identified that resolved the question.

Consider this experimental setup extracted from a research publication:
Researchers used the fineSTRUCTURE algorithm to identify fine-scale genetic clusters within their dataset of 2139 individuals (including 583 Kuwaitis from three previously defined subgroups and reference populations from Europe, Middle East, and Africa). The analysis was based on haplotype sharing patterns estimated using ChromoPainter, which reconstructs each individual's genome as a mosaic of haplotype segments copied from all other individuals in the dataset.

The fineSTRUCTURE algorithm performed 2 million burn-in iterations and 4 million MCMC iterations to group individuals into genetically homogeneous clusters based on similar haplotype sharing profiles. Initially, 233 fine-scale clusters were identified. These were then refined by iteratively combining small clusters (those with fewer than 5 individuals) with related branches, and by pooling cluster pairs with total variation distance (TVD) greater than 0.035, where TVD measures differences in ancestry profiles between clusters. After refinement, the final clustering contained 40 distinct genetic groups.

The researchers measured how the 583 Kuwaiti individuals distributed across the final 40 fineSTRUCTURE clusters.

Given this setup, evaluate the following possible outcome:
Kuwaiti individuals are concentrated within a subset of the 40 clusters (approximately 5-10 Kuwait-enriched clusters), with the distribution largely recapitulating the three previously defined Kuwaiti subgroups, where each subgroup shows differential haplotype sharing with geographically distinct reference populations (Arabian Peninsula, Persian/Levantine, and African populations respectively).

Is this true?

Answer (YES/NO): NO